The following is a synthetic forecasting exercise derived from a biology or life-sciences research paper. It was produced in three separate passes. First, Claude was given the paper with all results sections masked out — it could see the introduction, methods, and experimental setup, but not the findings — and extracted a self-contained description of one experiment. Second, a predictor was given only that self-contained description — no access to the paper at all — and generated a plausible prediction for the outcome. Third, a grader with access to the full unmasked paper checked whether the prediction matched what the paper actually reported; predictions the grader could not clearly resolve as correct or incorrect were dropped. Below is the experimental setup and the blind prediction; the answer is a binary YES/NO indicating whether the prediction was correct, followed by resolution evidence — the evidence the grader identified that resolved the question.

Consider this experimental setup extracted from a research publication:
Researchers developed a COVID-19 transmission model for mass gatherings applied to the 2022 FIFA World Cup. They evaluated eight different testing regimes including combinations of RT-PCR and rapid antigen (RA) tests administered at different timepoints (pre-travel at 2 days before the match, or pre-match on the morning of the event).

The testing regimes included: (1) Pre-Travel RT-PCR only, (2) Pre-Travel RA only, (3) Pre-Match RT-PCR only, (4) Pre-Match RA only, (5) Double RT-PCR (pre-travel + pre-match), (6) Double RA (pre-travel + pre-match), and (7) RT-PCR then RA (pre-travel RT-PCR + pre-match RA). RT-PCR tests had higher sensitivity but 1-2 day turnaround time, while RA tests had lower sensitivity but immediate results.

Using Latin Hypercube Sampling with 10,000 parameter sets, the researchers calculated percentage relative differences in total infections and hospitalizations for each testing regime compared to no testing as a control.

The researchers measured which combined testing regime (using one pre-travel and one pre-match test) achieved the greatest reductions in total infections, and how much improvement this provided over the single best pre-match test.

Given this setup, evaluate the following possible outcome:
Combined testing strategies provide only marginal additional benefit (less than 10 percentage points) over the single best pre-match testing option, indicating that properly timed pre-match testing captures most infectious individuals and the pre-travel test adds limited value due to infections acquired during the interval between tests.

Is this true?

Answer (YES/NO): YES